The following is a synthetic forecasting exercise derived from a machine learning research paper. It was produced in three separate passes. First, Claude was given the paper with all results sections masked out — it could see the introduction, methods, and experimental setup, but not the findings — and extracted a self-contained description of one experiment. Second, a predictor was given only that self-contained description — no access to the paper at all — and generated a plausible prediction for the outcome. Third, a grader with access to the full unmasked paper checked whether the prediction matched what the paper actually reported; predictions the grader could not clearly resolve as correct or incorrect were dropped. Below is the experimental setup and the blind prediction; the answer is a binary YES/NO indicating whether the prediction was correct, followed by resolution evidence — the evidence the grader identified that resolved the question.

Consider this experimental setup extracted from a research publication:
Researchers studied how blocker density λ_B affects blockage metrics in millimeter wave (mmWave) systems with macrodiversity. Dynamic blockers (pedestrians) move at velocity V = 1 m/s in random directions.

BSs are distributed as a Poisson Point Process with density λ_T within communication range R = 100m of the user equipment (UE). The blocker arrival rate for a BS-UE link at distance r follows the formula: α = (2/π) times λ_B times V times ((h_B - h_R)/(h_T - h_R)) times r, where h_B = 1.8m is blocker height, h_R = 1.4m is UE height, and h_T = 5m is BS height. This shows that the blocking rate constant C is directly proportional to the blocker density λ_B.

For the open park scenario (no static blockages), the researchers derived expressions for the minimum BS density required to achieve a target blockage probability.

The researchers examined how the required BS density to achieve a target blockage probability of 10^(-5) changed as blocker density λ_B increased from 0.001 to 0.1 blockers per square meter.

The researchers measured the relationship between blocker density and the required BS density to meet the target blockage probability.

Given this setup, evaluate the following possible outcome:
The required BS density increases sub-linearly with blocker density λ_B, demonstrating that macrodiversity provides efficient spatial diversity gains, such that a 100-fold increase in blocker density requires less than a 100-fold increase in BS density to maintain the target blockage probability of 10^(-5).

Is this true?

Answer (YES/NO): NO